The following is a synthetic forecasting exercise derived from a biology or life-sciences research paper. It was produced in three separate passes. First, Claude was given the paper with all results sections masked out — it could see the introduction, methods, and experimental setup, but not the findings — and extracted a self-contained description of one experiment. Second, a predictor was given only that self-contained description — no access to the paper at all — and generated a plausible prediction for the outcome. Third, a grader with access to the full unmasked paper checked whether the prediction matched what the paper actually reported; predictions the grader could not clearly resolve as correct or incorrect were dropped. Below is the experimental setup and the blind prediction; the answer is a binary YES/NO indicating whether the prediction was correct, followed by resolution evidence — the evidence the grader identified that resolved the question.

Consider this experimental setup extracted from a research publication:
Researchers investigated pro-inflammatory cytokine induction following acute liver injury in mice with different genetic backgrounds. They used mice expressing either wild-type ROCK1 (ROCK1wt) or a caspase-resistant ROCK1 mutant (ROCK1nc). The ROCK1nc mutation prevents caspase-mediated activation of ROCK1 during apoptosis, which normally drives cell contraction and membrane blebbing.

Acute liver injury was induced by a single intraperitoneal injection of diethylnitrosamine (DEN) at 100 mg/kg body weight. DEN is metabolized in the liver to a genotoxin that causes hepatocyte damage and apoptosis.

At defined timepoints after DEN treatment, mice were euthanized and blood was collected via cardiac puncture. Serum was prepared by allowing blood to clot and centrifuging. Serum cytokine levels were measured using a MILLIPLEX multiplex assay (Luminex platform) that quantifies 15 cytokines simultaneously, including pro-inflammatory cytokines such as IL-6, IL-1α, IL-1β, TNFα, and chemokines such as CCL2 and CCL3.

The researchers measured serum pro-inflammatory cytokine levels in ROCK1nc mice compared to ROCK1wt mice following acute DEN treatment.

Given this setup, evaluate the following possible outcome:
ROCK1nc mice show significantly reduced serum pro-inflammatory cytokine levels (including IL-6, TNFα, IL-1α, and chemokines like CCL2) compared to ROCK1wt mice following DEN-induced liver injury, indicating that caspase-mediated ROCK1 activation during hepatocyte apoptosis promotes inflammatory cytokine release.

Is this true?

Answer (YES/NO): NO